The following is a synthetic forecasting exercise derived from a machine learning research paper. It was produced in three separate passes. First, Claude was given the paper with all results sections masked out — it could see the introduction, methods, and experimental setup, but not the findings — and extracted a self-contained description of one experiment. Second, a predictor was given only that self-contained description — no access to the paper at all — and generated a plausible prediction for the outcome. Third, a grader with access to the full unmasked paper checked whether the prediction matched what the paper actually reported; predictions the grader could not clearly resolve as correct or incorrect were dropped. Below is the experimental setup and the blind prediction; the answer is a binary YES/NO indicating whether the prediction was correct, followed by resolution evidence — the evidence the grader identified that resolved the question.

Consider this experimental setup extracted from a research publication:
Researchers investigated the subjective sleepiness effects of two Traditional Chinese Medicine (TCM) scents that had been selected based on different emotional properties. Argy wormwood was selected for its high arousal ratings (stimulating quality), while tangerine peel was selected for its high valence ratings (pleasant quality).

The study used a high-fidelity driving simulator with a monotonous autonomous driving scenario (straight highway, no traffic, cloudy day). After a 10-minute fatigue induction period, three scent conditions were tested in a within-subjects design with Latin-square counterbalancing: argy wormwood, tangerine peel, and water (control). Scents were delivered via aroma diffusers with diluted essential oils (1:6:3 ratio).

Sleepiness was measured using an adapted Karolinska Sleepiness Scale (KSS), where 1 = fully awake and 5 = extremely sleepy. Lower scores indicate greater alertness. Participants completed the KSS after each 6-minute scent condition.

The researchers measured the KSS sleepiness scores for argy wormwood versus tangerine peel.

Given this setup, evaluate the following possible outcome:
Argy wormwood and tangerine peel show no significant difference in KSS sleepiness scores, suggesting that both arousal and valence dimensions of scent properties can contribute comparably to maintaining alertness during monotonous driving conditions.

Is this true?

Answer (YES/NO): YES